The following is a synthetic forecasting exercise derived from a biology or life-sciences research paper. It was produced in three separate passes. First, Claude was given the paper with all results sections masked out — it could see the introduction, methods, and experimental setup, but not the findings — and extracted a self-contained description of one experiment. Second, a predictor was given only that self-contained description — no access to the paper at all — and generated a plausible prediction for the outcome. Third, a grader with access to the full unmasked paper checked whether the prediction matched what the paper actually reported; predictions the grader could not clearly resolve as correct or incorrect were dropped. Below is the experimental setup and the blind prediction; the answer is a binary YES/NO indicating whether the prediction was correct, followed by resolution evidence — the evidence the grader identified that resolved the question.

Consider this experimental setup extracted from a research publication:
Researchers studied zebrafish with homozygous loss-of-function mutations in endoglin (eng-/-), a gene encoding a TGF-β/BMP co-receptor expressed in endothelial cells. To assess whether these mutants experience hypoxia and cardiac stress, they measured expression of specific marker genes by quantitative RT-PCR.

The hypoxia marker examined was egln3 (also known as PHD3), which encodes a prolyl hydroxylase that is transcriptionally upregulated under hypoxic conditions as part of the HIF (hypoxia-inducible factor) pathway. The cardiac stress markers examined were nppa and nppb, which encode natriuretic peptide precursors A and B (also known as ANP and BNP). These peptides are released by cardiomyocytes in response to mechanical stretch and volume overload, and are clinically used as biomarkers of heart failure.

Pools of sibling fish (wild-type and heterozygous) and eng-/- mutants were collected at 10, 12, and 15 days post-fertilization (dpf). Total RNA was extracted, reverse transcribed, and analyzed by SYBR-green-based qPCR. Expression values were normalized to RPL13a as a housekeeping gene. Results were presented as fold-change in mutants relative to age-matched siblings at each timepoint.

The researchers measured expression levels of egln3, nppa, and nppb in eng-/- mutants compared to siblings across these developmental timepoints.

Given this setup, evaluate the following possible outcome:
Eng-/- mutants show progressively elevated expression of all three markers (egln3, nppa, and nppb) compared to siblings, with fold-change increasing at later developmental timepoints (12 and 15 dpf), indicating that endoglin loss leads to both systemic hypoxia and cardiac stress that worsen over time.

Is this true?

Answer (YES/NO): YES